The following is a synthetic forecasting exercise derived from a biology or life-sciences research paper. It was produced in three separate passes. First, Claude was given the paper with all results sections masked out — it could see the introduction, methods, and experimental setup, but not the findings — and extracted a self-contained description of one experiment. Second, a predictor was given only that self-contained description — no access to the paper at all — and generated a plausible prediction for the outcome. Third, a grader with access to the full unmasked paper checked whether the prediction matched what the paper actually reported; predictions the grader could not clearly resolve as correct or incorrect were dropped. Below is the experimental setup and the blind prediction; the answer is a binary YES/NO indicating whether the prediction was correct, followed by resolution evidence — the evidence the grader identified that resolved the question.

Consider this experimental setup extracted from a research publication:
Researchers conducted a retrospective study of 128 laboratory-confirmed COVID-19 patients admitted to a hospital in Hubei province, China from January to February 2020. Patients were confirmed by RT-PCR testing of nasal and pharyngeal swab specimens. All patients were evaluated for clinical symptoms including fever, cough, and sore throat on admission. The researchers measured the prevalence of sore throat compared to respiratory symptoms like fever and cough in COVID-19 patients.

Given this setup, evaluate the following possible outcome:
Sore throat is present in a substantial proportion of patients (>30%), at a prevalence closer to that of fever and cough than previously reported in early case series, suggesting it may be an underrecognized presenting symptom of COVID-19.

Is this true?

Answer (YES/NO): NO